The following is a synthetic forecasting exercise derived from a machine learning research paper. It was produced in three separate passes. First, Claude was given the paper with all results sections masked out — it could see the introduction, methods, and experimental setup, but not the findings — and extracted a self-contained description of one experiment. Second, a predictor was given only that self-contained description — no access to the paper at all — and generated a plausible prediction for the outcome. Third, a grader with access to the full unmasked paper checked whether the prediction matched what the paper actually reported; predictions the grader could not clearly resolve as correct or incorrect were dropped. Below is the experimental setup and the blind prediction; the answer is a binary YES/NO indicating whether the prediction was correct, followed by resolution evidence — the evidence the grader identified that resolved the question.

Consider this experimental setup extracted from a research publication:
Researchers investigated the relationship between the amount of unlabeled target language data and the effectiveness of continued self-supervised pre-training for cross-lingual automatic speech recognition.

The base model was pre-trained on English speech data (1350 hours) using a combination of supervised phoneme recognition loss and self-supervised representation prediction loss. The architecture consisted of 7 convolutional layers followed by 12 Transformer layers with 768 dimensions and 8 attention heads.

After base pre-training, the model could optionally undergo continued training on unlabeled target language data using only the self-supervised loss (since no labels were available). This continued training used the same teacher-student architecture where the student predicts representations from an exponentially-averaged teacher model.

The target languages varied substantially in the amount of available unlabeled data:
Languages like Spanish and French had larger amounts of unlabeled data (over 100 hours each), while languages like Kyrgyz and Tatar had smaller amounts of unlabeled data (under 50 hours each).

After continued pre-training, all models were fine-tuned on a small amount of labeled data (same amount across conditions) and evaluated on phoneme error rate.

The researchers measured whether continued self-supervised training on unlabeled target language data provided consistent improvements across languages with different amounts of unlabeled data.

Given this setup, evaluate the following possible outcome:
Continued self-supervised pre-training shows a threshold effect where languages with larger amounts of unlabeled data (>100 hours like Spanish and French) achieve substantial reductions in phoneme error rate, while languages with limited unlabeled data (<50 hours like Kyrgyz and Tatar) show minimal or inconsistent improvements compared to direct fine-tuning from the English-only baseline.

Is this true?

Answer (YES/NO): NO